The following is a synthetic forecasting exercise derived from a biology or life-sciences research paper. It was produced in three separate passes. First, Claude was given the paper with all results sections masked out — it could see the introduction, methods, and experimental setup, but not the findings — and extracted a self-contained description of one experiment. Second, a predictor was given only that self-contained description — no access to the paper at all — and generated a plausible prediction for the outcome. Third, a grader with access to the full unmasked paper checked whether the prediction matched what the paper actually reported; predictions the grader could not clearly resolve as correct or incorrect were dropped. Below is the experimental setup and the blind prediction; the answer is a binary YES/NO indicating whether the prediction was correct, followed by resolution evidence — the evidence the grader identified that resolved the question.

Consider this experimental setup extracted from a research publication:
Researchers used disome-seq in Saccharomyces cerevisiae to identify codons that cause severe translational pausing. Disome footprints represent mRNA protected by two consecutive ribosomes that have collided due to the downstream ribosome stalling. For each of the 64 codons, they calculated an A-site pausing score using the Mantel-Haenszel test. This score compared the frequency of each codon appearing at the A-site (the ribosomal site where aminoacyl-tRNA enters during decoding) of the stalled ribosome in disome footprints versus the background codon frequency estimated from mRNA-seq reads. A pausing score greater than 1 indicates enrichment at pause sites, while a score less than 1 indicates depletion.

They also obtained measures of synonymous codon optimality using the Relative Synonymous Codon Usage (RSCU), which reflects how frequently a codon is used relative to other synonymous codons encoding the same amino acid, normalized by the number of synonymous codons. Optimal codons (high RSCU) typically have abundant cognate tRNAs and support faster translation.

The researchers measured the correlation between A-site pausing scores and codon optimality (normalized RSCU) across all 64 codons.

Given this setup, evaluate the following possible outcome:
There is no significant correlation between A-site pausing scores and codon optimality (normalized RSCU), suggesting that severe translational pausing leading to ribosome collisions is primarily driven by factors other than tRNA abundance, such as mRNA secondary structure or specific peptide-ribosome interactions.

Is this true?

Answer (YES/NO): YES